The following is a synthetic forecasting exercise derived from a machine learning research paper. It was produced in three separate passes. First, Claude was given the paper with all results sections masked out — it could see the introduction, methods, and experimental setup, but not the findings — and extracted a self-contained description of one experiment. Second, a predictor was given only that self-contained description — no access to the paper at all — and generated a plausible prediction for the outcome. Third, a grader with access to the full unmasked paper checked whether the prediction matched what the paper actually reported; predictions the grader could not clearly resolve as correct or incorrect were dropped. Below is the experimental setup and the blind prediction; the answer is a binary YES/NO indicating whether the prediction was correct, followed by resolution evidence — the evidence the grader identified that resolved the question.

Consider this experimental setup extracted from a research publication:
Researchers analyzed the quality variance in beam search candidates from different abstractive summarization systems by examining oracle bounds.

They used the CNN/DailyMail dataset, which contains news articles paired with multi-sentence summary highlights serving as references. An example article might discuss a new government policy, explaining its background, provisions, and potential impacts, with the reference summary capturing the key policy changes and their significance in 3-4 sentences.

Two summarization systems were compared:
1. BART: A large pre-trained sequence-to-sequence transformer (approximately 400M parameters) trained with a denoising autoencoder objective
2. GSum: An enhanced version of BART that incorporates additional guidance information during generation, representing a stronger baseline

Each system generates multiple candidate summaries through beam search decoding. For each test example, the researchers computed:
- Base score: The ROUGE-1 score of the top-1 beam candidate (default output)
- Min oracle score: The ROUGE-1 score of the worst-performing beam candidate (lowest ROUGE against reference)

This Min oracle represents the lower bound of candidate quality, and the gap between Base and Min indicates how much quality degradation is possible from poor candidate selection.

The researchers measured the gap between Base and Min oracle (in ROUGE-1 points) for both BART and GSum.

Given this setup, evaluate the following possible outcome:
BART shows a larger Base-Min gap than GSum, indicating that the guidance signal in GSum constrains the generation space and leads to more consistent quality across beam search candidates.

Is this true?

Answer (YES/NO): YES